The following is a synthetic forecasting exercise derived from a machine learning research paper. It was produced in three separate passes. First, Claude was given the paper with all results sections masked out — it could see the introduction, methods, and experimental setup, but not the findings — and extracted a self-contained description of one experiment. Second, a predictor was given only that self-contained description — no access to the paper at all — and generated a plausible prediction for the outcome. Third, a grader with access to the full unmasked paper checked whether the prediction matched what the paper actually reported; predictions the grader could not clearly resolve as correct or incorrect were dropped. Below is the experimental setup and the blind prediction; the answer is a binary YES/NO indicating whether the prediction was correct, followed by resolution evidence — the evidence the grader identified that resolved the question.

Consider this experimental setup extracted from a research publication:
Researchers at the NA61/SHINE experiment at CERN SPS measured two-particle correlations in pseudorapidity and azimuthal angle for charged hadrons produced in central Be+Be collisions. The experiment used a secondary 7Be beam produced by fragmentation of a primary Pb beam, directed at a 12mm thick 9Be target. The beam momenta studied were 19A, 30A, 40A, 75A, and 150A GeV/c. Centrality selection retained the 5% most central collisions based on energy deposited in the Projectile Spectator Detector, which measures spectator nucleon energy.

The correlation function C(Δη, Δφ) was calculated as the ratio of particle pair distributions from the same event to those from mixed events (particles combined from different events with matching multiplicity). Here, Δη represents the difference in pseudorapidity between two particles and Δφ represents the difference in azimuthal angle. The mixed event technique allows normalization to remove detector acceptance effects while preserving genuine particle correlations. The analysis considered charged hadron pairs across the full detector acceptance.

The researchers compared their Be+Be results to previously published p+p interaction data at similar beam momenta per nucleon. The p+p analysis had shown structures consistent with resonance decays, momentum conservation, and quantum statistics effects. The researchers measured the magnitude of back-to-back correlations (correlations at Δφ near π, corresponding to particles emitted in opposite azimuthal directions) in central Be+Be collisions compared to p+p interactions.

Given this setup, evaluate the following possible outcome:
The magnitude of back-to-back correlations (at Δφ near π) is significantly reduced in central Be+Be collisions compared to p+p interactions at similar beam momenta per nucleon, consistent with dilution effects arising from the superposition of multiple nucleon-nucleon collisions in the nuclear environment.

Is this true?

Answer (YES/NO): YES